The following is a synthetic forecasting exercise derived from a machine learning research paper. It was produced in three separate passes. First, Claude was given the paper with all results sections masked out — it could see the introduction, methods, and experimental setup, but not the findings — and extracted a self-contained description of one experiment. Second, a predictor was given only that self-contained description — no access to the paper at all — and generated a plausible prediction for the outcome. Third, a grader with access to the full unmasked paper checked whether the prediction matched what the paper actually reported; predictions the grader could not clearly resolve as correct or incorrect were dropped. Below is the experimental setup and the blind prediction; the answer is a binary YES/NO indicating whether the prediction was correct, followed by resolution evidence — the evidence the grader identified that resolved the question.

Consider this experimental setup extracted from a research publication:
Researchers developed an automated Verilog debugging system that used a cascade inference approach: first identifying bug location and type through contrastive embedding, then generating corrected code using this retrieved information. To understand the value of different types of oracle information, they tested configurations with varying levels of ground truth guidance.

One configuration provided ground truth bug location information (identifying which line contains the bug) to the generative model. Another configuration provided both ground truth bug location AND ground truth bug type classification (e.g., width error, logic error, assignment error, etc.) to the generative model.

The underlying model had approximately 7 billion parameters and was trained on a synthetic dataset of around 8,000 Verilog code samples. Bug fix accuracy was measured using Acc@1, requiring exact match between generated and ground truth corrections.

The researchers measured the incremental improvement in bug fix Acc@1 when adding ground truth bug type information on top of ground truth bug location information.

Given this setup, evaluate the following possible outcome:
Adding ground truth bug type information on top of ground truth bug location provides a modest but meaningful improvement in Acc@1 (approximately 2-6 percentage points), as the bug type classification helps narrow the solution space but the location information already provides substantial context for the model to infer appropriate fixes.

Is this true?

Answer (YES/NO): YES